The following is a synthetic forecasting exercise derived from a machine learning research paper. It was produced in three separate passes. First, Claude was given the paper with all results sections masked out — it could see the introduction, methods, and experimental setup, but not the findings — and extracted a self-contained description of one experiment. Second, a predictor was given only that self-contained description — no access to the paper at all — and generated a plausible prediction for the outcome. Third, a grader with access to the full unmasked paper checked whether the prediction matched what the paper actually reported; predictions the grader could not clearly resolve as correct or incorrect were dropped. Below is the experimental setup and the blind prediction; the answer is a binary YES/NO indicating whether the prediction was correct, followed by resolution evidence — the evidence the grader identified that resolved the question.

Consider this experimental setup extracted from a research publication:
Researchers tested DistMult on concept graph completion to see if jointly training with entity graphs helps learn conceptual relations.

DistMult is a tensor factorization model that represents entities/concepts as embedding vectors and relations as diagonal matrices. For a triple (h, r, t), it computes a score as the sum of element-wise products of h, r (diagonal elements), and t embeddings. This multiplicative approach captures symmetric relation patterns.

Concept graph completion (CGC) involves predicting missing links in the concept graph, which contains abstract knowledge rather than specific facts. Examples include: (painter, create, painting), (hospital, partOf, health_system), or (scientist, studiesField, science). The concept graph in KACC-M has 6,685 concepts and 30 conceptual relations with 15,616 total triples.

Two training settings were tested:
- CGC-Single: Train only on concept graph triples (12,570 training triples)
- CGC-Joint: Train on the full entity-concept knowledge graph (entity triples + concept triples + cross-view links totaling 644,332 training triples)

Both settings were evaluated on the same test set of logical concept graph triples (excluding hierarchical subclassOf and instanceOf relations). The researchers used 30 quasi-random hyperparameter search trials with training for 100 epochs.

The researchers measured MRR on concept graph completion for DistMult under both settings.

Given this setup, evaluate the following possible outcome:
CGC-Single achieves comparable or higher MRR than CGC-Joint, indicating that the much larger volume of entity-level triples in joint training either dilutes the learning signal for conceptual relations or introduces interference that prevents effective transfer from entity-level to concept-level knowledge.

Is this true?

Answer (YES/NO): NO